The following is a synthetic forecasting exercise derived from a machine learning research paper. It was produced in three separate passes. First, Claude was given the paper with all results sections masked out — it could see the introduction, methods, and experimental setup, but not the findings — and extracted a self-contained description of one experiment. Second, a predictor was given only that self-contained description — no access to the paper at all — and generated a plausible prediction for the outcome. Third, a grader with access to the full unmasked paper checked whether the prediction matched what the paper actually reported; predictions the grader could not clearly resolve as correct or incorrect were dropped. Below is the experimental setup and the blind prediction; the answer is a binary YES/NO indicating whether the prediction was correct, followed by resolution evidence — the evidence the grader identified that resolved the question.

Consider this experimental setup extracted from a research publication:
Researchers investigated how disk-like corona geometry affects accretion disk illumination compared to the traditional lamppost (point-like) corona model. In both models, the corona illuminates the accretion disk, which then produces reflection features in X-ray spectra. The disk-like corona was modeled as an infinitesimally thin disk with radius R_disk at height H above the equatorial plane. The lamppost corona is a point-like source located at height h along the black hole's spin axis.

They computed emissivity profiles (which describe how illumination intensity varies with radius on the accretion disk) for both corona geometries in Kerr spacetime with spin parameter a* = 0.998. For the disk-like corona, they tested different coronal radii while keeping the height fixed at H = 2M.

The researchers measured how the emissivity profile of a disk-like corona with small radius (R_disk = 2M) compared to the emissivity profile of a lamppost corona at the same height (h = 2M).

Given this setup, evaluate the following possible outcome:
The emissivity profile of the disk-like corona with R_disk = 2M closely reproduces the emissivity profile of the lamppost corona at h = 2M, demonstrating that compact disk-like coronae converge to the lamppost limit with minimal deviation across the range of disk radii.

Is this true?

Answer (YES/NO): YES